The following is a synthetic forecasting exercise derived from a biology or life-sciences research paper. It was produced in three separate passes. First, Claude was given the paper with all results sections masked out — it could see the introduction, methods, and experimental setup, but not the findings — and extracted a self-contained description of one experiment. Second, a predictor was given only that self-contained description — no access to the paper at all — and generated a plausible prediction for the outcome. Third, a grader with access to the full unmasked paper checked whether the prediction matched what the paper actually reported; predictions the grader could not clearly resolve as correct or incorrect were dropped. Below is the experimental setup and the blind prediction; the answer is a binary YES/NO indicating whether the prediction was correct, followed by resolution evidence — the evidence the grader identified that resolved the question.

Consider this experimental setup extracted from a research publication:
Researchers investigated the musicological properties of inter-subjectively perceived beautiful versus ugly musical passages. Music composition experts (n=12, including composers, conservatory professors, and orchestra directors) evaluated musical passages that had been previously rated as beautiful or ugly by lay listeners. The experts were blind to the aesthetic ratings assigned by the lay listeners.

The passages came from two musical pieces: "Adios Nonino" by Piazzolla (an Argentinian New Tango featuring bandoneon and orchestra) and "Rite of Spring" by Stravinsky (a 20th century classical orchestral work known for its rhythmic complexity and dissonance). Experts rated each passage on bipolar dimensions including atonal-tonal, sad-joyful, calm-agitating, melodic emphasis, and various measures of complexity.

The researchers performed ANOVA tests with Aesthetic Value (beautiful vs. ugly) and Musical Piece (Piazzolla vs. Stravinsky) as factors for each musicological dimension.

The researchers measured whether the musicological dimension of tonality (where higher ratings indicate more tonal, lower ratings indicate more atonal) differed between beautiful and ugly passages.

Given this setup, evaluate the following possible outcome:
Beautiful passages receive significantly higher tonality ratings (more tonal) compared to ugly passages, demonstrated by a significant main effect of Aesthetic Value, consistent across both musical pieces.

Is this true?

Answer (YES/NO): YES